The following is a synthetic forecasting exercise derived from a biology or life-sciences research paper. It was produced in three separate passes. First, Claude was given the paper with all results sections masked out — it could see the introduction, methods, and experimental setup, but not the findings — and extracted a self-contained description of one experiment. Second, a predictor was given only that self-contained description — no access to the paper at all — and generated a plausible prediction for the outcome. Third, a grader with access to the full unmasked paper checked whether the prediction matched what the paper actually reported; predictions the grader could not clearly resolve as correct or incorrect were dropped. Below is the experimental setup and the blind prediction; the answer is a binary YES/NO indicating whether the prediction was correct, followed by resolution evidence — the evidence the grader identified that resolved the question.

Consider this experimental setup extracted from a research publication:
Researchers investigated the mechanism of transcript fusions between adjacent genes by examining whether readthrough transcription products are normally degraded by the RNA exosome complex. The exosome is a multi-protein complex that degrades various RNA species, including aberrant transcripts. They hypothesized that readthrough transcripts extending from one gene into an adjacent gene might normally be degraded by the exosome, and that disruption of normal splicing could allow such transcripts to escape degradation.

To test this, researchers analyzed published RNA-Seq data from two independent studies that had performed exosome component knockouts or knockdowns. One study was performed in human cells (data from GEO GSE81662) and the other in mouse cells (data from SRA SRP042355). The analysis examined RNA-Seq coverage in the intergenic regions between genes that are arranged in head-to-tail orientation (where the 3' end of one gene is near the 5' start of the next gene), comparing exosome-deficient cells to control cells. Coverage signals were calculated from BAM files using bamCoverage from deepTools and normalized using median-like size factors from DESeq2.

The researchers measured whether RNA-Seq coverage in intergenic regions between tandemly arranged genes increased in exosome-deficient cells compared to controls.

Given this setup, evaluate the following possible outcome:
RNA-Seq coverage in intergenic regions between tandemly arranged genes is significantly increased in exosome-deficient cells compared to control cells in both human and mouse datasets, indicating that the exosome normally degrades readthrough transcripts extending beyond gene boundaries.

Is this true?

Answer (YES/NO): YES